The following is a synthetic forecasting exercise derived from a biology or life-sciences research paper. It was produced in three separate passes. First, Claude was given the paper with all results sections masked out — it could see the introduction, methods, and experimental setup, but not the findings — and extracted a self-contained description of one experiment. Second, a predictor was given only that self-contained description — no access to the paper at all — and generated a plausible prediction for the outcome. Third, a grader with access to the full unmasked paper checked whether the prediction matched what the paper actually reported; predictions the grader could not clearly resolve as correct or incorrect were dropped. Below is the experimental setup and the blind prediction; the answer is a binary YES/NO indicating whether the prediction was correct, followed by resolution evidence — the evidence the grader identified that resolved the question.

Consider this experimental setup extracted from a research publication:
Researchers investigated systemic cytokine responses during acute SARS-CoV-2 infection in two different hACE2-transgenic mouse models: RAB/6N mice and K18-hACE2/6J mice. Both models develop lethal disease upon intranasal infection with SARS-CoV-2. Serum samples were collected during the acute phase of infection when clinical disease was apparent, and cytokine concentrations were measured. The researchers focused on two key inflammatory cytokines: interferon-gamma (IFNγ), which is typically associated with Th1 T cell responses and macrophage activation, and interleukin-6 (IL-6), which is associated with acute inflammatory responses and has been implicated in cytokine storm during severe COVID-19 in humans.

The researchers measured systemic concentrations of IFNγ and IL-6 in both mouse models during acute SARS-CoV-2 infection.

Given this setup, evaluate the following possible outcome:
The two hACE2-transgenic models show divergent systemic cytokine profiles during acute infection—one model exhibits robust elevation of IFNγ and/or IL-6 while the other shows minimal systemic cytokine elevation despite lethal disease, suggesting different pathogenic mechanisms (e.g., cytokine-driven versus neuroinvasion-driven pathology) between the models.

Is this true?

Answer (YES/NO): NO